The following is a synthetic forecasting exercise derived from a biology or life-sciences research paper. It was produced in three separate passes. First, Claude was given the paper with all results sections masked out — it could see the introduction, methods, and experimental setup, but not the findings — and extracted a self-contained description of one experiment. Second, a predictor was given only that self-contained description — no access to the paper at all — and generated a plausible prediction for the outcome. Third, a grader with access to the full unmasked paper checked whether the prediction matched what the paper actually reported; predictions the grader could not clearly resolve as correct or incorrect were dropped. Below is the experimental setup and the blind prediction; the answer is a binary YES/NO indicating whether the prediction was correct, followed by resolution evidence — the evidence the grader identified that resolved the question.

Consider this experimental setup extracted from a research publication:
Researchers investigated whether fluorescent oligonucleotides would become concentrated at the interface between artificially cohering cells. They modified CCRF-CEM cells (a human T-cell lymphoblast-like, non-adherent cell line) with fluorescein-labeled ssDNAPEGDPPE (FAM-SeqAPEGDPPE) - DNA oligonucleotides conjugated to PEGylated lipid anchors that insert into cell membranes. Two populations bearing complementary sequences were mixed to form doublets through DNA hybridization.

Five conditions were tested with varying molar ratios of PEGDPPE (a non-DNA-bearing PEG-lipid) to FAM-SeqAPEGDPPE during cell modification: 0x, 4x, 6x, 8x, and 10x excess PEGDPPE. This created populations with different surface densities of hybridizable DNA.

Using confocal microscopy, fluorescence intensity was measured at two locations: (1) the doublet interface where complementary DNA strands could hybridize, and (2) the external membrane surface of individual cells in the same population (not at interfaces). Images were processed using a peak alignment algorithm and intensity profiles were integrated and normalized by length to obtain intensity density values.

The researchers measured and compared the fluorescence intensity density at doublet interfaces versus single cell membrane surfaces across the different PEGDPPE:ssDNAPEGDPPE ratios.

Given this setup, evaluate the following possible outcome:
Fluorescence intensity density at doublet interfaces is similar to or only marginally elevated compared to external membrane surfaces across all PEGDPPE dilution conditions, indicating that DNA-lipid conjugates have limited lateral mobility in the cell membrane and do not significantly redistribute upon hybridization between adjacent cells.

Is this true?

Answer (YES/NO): NO